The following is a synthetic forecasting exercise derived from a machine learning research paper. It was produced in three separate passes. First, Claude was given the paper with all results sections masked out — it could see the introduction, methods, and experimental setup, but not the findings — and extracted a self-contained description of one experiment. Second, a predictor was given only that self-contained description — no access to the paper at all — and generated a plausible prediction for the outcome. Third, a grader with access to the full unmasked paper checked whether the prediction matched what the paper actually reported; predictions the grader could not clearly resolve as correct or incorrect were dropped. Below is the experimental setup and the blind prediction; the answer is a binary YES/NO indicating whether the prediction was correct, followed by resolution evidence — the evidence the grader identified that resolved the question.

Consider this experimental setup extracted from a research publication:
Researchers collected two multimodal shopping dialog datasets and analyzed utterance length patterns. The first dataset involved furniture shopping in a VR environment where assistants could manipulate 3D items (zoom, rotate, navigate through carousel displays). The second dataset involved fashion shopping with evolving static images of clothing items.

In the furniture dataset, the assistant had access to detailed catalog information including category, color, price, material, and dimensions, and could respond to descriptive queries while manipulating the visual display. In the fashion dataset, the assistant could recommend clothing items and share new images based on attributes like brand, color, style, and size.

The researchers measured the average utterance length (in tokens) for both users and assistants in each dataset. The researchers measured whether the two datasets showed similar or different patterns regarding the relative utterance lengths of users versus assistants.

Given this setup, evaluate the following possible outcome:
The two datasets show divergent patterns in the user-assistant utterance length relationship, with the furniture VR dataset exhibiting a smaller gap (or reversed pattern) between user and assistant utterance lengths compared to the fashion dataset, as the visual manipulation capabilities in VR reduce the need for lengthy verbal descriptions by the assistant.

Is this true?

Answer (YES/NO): NO